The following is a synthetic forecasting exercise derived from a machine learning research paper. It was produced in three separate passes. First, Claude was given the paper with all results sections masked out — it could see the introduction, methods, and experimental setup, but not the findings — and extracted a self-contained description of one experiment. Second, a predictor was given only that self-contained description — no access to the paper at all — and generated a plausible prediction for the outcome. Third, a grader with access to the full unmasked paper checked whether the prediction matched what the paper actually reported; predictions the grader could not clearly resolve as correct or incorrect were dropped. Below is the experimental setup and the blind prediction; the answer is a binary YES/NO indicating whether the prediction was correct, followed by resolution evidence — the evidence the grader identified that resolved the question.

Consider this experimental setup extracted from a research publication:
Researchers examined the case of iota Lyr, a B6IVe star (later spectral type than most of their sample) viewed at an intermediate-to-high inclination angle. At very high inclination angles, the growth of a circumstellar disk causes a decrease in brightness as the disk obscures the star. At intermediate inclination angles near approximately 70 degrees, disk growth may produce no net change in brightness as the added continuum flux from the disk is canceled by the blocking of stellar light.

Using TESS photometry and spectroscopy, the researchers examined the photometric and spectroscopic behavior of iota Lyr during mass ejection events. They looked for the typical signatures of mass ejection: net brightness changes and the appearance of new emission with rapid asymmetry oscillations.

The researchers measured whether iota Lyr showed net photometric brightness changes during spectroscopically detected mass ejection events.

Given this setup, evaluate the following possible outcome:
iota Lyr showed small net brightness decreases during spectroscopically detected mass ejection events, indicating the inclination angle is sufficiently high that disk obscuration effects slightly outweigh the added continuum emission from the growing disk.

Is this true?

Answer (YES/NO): NO